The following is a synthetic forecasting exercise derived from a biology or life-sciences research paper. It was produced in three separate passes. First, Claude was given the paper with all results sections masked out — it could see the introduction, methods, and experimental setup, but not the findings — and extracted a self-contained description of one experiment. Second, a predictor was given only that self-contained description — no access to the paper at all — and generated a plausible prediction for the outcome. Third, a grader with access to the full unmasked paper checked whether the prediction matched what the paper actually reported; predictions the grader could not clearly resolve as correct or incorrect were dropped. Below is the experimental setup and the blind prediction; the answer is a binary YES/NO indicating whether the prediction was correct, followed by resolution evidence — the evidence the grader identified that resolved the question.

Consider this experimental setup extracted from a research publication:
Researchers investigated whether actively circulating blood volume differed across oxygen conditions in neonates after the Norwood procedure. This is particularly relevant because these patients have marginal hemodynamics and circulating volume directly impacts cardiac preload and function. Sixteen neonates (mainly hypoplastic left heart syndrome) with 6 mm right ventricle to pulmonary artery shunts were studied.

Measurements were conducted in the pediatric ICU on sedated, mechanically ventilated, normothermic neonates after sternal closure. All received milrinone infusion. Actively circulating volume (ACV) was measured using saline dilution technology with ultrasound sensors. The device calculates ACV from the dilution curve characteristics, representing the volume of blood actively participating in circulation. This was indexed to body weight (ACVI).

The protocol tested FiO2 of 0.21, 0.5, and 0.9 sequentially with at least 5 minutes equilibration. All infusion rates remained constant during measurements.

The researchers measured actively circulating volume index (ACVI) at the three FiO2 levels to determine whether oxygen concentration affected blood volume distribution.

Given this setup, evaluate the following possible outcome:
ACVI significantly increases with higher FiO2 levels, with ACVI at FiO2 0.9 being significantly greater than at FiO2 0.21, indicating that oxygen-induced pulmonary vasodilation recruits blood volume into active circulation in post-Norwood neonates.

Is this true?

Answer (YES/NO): NO